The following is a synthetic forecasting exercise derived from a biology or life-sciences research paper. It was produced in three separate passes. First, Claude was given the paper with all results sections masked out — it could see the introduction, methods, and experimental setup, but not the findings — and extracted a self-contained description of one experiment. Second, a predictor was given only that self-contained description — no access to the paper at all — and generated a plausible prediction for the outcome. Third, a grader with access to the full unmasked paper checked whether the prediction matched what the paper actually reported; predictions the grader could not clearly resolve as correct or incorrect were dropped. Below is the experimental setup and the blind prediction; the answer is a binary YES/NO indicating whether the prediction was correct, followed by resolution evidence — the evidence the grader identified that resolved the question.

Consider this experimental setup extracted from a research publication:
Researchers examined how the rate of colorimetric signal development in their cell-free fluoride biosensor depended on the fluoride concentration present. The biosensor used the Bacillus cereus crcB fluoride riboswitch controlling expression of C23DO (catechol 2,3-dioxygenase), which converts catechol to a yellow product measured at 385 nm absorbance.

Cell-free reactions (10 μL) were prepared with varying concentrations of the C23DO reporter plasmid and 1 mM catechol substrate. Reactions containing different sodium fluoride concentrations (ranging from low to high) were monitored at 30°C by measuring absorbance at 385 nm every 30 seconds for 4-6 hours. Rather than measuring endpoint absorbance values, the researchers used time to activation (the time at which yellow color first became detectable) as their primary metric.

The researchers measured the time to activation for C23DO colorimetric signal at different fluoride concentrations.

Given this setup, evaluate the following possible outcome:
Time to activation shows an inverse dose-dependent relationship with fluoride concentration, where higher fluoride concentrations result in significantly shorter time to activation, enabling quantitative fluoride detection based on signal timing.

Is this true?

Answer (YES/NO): NO